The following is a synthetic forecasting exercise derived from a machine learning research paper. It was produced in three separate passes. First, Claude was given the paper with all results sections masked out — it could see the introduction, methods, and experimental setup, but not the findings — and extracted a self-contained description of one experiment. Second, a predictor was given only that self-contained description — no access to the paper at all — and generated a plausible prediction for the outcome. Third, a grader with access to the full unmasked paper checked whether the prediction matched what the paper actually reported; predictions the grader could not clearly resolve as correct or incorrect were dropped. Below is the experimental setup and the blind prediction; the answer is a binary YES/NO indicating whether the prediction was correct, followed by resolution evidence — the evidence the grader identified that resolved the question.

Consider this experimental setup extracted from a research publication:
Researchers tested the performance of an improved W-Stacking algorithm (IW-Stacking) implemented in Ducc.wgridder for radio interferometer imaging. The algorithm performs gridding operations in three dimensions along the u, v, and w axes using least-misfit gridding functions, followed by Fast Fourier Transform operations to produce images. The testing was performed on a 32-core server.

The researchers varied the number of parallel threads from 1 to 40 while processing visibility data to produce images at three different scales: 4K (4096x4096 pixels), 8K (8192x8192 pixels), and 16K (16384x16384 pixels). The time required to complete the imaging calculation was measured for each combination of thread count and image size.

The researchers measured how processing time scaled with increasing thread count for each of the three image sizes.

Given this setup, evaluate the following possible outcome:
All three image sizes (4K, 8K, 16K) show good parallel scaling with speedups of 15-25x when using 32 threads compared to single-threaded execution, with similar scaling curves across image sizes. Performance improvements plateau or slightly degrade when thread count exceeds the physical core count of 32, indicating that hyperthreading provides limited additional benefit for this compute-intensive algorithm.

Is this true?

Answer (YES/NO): NO